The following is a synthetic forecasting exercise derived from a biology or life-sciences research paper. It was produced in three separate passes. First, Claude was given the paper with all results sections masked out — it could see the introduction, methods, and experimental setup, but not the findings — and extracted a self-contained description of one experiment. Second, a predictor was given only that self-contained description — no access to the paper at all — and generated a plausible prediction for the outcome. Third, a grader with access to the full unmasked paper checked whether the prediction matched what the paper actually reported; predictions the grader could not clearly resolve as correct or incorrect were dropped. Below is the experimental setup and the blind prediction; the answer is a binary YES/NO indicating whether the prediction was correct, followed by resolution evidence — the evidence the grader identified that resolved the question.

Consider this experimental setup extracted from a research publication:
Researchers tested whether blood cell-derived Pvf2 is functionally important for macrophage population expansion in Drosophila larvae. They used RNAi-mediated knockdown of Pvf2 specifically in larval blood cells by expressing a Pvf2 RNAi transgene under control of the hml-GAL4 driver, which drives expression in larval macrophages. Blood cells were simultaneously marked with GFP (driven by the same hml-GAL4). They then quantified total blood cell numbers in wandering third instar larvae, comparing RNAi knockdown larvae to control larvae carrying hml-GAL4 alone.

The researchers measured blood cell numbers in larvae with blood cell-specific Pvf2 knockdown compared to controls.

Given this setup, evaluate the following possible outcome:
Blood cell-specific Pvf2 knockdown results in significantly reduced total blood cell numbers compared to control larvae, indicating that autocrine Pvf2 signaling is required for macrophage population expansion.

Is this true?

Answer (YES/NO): YES